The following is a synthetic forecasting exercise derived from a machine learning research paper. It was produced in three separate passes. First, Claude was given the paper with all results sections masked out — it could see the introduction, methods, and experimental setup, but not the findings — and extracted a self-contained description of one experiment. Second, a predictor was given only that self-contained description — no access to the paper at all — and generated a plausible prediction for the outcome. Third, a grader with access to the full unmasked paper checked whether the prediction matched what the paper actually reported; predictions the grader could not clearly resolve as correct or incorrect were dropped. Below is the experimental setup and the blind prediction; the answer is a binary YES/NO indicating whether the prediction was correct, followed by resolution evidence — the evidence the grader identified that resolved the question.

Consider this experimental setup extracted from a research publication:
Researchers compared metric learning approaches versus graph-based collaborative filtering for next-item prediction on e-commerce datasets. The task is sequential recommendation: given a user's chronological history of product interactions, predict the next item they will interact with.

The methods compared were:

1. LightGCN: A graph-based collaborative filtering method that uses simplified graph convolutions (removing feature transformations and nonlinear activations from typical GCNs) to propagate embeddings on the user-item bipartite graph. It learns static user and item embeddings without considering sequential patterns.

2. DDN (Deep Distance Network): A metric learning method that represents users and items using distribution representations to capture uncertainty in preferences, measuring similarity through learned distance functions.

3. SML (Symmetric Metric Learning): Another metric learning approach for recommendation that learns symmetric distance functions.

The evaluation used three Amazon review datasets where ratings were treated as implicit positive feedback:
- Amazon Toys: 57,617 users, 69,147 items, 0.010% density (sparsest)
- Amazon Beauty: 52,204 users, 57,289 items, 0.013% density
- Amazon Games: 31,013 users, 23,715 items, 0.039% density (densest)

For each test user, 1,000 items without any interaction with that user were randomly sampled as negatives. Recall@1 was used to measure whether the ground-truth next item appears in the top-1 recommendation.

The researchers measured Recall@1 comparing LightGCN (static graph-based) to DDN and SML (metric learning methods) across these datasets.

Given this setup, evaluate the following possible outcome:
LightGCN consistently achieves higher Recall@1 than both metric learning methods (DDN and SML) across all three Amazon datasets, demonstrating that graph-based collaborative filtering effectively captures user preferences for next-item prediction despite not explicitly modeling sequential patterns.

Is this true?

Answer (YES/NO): NO